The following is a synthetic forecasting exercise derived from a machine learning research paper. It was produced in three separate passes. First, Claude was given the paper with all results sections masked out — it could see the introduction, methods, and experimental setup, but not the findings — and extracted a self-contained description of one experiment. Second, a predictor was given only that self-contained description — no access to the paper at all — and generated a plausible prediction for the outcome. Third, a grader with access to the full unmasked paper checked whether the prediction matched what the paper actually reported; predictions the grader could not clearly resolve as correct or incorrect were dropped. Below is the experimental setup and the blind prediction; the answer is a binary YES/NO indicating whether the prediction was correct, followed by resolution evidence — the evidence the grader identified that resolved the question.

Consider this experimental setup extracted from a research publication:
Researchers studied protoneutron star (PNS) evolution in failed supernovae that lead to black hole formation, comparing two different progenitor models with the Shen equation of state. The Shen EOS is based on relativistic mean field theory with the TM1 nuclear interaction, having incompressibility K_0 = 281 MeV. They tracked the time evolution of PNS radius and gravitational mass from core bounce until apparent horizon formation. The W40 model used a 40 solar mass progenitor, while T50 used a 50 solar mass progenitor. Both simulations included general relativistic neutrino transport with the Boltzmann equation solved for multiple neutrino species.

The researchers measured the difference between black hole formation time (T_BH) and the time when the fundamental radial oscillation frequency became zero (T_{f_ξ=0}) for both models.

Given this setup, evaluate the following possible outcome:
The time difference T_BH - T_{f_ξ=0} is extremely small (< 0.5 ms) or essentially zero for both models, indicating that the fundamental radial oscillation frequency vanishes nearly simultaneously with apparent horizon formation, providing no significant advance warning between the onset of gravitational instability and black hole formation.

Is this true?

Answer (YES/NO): NO